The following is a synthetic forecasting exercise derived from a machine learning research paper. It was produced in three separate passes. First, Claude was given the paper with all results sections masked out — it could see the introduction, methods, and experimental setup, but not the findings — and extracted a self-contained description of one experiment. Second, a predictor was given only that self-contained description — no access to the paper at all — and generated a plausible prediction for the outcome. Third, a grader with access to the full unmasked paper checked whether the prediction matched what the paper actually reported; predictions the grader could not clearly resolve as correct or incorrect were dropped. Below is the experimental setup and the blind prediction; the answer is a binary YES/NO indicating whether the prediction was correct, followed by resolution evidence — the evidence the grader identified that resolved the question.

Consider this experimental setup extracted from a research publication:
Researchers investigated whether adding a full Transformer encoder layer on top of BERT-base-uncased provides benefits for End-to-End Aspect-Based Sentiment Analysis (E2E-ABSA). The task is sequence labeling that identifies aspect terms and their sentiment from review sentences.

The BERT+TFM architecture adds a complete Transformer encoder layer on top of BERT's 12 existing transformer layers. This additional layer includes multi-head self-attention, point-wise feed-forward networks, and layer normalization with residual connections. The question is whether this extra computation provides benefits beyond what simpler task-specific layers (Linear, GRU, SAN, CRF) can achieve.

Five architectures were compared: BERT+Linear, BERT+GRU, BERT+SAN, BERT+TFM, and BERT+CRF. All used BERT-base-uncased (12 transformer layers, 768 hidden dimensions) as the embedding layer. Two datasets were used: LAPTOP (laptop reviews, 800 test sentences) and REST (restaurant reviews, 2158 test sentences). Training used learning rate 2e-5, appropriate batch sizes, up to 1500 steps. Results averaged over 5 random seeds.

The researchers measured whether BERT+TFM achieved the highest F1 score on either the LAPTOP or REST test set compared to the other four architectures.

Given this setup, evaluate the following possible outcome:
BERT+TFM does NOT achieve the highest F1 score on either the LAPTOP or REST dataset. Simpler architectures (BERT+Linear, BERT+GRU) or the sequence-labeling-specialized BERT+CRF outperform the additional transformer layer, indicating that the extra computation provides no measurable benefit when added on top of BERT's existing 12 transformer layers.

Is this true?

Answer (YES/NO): NO